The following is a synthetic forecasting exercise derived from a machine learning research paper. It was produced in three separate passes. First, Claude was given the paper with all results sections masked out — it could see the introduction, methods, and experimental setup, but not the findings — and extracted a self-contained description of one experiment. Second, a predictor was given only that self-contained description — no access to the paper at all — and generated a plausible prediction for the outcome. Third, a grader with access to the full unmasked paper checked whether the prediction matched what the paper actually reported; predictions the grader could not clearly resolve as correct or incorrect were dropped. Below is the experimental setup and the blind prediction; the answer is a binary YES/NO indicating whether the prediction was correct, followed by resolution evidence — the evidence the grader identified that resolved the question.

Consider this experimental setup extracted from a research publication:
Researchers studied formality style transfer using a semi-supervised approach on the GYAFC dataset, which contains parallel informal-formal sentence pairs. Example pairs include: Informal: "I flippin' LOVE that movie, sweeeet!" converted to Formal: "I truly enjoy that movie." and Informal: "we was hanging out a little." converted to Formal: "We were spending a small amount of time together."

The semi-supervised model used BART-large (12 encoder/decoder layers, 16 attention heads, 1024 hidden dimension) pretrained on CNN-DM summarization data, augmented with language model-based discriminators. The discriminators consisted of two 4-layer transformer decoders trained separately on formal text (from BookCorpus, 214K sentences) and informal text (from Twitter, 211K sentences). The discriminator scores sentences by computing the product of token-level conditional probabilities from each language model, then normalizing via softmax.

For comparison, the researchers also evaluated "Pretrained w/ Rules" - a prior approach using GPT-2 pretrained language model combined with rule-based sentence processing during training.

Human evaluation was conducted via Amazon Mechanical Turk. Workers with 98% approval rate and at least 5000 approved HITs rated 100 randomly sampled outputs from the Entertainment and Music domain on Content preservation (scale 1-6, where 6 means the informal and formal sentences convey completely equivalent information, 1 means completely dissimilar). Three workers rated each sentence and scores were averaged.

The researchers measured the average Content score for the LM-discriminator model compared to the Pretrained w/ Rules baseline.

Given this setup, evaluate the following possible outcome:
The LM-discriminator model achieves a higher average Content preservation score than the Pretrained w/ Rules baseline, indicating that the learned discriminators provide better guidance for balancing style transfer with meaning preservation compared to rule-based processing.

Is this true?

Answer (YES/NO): NO